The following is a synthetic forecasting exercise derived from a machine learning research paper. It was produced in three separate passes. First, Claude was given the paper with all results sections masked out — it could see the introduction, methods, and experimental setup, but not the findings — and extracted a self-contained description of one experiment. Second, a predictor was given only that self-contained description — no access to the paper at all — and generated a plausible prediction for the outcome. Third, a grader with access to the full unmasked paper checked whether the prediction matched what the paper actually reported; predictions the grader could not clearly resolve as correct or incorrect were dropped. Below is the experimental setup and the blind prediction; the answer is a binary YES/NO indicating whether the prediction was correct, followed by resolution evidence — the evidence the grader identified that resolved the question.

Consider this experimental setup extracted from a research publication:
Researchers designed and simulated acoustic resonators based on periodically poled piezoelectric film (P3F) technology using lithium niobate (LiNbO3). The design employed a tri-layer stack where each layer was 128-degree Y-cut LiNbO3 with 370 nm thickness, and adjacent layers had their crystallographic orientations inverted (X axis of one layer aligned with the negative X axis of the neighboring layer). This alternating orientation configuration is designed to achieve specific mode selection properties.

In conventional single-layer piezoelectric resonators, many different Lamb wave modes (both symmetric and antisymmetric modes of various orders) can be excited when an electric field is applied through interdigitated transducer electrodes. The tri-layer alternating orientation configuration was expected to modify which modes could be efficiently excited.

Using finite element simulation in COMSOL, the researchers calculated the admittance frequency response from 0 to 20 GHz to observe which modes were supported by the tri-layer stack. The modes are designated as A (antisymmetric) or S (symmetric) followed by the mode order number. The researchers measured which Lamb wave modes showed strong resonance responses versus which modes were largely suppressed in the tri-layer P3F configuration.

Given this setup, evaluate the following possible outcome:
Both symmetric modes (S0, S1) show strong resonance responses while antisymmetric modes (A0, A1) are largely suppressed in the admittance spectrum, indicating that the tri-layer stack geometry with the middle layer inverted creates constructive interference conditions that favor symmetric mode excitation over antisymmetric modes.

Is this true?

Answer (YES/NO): NO